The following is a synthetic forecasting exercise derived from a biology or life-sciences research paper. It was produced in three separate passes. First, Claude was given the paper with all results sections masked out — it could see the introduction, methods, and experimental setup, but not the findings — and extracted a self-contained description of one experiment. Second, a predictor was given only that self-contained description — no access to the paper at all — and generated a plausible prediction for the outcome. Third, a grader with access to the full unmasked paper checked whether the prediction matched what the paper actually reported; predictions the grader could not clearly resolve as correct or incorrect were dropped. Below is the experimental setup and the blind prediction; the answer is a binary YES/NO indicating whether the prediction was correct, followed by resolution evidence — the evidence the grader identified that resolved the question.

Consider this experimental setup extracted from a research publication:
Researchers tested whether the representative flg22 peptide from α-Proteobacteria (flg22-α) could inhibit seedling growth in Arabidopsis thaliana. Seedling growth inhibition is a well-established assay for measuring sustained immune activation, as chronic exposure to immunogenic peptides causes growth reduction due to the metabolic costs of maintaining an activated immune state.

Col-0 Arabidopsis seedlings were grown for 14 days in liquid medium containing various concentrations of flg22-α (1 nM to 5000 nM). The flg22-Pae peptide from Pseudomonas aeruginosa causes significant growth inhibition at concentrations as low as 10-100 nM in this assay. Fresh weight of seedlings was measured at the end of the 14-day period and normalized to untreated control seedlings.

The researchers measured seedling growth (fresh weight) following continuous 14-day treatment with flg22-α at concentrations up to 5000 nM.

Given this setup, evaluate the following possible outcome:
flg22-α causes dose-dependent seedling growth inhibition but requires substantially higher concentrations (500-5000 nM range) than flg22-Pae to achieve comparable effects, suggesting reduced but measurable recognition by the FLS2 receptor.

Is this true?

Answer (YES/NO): YES